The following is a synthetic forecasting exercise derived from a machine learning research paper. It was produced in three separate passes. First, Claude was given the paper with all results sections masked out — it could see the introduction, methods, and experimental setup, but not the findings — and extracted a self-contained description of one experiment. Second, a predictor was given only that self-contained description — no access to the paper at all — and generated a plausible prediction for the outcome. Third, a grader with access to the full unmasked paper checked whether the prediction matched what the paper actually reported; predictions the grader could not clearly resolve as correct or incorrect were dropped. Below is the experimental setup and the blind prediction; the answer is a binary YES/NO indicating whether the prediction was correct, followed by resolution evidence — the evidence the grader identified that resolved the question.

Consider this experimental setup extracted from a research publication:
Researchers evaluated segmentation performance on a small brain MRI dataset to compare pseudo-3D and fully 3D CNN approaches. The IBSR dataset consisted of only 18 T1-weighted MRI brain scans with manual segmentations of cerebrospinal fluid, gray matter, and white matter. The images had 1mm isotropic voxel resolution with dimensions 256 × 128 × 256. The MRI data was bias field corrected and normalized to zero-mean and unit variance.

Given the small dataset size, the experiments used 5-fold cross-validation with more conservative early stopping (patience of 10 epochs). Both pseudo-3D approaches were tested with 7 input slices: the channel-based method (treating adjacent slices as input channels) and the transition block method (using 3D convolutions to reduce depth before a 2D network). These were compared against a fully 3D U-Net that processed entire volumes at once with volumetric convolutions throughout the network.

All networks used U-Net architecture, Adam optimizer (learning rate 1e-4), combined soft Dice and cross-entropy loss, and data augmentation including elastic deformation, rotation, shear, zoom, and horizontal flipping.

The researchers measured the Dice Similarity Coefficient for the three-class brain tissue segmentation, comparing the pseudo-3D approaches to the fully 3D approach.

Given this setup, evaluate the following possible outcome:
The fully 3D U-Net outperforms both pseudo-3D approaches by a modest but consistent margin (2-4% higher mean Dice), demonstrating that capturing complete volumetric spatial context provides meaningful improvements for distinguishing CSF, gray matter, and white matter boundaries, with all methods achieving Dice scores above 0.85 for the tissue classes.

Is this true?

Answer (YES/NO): NO